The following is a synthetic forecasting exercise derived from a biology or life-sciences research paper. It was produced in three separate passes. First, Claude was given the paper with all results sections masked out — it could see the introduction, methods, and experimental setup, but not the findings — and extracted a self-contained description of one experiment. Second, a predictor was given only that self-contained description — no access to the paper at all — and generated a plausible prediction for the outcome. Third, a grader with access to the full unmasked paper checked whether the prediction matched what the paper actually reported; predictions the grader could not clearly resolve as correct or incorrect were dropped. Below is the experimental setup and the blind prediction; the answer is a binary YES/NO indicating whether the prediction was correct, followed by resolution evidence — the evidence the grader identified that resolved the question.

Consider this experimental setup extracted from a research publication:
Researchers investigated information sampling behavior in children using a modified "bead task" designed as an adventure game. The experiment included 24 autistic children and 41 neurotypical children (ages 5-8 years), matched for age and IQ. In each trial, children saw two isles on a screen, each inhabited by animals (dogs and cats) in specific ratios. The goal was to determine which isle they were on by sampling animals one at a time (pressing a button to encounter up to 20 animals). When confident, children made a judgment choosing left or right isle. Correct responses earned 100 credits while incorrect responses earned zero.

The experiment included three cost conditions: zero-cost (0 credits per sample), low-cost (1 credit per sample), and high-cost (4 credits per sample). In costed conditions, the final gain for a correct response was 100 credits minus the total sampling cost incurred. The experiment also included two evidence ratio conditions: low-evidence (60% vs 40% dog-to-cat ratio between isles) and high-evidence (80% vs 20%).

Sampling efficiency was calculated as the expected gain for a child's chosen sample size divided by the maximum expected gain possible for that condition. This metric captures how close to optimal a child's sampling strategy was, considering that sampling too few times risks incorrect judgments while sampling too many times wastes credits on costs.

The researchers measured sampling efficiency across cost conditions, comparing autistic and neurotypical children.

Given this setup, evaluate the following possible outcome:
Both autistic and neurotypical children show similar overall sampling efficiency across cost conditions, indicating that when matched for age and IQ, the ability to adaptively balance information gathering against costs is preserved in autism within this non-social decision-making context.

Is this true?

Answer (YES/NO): NO